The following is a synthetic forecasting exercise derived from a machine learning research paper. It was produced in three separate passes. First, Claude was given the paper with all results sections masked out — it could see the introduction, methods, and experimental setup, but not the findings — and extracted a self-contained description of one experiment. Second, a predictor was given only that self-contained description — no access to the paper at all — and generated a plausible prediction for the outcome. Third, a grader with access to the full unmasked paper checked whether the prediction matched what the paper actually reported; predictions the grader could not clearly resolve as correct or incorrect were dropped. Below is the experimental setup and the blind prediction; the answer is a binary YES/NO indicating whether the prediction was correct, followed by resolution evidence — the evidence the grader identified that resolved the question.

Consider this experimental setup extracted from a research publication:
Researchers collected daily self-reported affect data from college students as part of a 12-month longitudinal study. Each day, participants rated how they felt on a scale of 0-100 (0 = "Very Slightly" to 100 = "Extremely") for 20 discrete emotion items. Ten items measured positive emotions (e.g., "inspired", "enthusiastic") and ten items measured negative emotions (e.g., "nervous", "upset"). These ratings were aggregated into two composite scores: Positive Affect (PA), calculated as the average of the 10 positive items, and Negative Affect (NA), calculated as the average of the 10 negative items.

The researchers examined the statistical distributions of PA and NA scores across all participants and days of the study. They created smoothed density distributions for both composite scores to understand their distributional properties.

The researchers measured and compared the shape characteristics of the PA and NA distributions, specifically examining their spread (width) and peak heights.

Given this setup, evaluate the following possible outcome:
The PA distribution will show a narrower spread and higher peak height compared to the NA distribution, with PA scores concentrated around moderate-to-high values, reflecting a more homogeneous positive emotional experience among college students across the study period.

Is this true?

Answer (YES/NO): NO